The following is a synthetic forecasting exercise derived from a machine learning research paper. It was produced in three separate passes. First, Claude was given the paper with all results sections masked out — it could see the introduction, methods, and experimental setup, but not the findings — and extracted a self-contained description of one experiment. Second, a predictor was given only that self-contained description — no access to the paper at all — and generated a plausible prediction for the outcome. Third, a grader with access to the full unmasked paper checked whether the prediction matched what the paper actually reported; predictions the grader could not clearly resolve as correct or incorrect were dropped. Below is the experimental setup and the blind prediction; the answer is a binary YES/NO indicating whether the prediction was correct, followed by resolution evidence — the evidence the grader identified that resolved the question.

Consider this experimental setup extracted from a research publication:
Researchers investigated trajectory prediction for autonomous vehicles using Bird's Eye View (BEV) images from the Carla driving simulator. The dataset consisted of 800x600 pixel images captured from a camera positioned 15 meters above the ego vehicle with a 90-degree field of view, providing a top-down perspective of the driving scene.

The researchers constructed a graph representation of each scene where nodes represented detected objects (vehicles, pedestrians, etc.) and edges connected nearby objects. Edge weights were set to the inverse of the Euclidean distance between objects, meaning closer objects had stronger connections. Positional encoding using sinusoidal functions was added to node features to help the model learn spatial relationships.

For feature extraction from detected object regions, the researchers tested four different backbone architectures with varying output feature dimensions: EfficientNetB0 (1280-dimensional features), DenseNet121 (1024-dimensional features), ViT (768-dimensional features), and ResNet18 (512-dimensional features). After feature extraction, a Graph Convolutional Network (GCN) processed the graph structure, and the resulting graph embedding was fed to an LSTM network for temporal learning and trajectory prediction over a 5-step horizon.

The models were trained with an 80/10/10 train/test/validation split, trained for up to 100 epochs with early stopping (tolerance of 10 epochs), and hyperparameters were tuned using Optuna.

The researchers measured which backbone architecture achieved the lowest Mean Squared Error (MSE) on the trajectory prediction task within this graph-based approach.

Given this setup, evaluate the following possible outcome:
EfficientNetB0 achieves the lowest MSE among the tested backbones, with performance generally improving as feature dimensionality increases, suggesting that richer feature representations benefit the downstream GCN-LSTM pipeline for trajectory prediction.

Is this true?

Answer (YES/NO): NO